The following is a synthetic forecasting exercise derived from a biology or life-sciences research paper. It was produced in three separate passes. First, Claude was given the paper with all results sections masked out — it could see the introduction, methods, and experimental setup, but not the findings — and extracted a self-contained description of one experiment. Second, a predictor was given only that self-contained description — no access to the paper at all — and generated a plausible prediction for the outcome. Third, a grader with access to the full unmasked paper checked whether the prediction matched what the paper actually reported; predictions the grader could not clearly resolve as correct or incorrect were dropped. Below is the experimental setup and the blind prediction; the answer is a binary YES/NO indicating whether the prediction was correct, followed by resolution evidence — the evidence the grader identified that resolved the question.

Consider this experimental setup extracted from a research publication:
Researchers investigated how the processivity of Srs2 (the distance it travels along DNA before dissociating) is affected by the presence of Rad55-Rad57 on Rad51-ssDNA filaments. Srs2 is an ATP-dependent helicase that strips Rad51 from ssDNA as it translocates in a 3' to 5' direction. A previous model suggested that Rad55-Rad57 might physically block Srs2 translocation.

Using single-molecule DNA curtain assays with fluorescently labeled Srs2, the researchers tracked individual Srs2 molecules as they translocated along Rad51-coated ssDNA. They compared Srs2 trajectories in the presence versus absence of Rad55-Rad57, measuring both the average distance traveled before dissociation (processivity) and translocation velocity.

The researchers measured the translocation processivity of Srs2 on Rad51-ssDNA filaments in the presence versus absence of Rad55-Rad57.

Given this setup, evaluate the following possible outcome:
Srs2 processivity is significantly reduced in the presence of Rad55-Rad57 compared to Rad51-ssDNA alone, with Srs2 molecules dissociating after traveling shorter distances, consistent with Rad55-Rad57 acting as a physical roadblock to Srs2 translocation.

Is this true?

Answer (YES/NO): NO